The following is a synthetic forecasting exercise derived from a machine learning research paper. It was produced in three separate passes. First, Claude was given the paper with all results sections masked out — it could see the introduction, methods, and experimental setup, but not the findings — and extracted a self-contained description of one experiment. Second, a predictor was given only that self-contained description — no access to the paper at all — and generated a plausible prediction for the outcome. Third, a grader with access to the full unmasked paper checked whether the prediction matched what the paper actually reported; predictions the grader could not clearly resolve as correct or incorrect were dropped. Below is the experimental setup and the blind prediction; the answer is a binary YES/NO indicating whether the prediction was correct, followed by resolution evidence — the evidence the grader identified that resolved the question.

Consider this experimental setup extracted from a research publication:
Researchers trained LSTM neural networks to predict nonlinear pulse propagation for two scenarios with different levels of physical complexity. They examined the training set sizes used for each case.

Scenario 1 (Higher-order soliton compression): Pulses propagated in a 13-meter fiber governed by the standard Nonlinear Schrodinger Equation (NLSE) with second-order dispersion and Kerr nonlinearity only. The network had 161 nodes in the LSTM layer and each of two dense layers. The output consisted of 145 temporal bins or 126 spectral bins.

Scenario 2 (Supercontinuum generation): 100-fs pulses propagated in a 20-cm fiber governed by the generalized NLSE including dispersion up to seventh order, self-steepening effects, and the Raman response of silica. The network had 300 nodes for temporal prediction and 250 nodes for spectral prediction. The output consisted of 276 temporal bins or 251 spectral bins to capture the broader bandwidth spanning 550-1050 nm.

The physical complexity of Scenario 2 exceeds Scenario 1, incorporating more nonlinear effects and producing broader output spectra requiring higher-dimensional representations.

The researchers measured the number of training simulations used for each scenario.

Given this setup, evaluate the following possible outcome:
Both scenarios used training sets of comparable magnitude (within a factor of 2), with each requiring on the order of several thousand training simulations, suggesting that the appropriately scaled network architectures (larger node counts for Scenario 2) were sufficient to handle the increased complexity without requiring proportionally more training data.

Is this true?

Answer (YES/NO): NO